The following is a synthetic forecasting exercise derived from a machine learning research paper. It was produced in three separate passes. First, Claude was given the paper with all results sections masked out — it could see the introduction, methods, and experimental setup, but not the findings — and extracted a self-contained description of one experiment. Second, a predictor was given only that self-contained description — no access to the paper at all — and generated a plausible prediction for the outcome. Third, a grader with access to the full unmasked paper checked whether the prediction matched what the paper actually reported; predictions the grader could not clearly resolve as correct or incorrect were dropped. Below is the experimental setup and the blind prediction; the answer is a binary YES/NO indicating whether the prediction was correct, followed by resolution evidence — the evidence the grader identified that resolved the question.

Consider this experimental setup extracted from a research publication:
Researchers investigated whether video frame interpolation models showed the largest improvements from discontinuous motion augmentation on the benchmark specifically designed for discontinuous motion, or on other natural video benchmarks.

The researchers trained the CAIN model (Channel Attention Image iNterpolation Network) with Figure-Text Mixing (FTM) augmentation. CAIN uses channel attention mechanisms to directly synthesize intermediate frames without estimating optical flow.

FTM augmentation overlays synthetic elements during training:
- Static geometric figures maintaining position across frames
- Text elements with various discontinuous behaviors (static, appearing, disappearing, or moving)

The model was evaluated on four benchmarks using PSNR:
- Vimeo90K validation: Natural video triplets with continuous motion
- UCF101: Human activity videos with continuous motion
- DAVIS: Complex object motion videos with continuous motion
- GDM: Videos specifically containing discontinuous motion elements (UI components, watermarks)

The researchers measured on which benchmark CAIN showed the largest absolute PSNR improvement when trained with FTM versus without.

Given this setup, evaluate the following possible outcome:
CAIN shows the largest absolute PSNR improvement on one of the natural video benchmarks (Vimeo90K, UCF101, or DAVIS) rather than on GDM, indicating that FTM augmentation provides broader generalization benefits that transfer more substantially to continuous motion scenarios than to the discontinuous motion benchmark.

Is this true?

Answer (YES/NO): YES